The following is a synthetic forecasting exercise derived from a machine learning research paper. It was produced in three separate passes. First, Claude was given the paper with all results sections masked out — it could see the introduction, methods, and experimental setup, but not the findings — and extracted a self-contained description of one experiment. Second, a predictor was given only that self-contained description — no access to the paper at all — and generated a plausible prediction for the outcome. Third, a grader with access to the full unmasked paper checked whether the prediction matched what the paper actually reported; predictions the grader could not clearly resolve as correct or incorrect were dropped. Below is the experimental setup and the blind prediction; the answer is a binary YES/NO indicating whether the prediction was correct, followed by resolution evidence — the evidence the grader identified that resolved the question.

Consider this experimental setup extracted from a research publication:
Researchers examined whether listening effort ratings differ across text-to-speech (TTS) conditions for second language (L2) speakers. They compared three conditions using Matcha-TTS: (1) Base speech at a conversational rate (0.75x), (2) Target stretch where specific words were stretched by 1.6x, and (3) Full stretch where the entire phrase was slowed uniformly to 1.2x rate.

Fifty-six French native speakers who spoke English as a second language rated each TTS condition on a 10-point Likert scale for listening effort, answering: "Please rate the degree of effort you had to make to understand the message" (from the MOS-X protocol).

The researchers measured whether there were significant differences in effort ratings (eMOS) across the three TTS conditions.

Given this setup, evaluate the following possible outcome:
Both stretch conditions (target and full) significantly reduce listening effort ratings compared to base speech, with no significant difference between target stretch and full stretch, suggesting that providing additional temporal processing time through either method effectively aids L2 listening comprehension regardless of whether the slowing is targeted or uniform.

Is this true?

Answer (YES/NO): NO